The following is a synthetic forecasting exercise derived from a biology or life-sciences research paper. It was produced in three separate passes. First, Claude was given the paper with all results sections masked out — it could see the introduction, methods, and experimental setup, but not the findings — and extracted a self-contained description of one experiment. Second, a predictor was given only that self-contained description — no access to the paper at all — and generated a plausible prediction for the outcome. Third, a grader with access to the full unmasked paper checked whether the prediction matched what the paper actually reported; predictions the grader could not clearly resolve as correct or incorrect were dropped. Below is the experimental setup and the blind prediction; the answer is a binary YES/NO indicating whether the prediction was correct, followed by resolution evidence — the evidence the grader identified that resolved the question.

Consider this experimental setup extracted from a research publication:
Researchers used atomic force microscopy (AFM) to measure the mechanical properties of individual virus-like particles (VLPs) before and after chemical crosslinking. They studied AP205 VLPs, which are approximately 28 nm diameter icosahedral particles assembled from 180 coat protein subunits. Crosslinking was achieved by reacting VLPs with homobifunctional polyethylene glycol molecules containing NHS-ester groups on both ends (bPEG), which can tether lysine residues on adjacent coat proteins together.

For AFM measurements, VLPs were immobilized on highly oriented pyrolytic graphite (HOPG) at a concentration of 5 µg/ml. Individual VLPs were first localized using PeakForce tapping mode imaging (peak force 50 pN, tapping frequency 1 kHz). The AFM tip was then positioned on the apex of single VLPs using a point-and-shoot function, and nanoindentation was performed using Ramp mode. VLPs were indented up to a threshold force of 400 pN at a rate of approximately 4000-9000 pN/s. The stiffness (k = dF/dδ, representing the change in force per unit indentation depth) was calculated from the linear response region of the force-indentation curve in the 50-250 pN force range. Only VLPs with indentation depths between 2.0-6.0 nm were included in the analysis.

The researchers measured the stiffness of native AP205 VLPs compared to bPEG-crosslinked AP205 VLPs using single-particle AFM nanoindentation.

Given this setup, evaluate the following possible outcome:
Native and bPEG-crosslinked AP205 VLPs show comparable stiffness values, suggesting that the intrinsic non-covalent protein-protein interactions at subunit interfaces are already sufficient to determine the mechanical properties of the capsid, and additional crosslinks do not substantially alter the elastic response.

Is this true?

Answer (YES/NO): NO